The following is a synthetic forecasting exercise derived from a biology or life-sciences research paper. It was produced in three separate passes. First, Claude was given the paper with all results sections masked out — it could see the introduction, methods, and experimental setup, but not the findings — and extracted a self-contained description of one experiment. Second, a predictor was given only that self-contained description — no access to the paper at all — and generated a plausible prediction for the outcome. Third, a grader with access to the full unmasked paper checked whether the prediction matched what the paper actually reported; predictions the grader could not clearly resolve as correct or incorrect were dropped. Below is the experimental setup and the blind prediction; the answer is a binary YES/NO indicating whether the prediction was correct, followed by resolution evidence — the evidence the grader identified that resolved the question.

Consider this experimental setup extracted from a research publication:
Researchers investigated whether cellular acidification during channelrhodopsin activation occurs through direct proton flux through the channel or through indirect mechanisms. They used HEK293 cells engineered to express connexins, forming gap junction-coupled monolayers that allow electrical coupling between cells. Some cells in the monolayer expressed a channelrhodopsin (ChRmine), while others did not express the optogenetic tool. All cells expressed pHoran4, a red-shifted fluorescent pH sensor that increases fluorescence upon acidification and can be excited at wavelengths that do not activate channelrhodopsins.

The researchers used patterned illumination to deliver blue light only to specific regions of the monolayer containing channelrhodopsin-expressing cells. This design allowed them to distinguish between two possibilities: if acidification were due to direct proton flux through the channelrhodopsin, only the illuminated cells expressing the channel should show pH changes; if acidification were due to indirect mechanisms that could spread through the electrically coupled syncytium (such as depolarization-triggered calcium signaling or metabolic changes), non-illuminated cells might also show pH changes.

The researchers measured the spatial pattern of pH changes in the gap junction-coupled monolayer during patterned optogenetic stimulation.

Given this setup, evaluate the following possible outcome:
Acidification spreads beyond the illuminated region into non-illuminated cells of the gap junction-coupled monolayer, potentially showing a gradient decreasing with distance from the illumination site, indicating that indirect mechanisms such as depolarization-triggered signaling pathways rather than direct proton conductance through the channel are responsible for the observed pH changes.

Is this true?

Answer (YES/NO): NO